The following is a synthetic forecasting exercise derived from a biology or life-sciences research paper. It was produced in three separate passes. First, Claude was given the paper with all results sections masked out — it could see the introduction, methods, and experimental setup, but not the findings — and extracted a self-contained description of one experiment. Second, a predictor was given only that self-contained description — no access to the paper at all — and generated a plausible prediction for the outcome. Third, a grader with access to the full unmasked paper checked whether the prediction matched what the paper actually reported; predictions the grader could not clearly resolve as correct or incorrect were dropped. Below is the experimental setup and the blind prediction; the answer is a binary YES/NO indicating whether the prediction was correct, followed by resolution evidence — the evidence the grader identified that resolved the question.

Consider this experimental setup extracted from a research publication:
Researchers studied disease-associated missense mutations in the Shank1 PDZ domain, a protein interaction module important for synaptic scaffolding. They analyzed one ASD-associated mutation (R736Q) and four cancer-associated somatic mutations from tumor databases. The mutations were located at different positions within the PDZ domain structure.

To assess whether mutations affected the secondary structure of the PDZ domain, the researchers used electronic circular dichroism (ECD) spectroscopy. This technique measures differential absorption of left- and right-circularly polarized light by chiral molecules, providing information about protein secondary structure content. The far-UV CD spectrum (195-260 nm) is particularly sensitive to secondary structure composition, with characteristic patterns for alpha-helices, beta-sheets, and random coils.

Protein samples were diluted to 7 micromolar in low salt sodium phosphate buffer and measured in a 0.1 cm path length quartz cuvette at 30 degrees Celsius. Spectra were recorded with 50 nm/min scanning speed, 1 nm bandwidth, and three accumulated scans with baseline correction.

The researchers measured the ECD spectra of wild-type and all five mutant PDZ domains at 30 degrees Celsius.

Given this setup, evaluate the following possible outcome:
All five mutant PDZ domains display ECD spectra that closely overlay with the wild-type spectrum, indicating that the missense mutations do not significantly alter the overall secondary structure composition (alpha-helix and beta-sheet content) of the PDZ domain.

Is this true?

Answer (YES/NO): YES